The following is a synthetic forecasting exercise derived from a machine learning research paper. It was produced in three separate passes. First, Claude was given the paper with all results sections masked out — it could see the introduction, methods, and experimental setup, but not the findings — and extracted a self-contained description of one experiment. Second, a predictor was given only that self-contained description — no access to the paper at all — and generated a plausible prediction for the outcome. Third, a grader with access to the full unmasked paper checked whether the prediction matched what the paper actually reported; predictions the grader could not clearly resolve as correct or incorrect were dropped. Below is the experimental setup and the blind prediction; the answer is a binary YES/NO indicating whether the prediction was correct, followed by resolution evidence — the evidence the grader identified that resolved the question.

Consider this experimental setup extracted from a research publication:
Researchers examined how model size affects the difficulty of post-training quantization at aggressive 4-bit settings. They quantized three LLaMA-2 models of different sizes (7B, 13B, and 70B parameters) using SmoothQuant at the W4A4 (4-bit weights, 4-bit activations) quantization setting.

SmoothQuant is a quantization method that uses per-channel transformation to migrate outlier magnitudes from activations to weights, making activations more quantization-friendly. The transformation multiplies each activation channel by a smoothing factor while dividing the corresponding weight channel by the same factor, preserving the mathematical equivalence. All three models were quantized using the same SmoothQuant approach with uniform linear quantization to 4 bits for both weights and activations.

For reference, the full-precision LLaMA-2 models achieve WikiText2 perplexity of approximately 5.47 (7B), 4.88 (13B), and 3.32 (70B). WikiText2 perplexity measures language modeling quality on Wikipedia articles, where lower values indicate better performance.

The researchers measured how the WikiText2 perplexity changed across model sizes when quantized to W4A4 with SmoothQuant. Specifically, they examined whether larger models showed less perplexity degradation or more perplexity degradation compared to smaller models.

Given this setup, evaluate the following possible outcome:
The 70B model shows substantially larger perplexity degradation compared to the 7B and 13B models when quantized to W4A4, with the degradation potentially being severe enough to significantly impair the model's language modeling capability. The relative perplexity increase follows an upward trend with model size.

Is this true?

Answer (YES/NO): NO